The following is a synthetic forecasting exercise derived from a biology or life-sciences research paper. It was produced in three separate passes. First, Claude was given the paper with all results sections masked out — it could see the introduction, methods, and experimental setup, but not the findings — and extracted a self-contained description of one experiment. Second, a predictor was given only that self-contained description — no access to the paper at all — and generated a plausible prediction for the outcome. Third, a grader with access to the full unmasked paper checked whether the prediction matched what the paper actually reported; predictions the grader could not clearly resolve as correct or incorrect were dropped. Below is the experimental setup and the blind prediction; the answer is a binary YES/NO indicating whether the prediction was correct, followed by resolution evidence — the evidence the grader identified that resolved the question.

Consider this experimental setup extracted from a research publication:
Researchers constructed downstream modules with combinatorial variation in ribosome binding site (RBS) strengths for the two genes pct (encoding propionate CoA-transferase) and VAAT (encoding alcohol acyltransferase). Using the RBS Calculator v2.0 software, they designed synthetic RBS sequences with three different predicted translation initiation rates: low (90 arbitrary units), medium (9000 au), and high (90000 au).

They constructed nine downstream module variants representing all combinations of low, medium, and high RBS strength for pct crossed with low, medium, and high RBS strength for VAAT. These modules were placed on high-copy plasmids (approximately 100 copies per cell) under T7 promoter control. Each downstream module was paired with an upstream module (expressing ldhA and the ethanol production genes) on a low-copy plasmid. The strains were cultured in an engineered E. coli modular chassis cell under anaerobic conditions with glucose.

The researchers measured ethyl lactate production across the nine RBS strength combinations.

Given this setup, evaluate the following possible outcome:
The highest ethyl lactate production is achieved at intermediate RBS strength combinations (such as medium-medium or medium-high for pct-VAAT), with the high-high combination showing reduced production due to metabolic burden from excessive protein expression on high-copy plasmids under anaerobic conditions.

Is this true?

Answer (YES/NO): NO